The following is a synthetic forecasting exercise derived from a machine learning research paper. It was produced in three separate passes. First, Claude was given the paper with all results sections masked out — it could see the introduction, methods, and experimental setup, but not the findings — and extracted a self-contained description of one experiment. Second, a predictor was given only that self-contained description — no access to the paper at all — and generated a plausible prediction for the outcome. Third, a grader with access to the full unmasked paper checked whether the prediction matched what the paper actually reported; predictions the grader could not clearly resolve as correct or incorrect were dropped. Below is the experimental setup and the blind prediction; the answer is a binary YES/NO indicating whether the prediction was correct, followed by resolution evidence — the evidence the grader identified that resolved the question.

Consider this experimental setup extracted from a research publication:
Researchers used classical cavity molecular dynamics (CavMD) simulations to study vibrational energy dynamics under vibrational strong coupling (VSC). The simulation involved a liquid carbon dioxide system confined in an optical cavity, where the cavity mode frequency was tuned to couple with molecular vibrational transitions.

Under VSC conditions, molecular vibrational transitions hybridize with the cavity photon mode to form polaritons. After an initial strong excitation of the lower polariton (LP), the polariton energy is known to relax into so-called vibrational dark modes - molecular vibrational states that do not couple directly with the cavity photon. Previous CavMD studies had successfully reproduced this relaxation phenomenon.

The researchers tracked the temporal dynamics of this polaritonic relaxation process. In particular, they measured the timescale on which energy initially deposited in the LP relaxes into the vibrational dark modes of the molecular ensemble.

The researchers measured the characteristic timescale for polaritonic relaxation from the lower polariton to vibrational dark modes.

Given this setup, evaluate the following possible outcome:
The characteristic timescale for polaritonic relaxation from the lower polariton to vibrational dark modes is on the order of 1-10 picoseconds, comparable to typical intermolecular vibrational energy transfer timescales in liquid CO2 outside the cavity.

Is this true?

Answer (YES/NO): NO